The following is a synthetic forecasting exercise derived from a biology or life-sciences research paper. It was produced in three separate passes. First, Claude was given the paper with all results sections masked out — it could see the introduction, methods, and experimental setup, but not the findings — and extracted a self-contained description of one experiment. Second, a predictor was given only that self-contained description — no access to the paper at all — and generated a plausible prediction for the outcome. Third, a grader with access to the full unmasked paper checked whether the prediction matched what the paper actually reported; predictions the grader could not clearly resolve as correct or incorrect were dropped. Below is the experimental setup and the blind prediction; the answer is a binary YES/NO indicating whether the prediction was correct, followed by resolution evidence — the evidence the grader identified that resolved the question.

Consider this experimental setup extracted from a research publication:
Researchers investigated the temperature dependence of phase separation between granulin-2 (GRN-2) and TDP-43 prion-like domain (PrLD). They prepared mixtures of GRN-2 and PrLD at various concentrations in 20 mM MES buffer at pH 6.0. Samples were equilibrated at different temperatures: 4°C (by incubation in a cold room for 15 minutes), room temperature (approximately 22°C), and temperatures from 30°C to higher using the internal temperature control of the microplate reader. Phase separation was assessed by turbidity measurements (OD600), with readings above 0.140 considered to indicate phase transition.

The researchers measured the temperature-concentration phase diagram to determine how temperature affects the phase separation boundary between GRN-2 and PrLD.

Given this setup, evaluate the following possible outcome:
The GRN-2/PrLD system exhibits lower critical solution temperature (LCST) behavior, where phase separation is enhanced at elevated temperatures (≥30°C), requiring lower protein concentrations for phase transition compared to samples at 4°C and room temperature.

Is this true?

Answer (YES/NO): NO